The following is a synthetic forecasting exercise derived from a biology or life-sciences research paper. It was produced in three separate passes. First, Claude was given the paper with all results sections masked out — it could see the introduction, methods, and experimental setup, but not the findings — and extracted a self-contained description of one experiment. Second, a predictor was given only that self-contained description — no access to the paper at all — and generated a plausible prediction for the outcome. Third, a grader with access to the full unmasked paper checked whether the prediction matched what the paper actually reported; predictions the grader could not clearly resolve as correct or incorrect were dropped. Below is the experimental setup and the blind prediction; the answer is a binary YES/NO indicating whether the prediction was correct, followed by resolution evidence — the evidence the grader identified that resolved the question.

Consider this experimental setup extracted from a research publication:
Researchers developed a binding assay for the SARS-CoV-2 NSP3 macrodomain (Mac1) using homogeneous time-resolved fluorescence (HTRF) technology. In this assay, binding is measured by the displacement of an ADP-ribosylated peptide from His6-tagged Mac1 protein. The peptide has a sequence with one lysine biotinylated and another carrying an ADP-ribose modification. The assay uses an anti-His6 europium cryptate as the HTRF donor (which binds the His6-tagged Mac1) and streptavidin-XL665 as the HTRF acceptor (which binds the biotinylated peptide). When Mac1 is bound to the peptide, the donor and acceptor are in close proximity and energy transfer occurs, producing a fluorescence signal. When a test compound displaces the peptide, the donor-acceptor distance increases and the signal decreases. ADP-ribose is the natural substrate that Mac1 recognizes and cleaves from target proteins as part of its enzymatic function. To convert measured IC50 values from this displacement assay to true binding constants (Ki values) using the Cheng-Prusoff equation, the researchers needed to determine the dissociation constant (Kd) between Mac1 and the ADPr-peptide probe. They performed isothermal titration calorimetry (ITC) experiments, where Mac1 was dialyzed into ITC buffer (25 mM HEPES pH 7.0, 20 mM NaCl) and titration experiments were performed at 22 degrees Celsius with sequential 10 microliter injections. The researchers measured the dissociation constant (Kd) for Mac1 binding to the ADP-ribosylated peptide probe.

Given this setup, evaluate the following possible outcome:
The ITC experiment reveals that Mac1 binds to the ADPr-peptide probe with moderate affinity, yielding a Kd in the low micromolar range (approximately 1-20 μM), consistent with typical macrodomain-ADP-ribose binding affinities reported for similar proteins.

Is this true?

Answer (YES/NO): YES